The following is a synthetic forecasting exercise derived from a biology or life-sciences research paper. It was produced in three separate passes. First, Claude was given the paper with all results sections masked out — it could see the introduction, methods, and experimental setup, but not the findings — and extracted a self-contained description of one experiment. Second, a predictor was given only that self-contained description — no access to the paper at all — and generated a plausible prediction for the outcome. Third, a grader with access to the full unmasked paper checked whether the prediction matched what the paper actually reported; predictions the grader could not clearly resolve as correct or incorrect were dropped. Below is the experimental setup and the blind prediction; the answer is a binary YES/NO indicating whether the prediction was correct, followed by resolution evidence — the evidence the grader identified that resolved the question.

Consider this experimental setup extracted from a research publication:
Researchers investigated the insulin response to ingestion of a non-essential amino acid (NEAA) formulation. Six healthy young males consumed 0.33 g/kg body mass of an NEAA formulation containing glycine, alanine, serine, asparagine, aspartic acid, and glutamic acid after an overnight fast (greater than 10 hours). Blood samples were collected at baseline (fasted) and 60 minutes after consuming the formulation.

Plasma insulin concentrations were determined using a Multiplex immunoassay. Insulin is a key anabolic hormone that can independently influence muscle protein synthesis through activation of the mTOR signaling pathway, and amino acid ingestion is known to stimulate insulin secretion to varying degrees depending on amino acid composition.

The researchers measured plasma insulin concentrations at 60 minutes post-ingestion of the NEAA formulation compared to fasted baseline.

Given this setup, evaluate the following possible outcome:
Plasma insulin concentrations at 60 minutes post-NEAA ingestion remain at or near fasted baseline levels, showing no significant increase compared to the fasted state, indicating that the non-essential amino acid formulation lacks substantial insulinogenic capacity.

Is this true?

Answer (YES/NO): NO